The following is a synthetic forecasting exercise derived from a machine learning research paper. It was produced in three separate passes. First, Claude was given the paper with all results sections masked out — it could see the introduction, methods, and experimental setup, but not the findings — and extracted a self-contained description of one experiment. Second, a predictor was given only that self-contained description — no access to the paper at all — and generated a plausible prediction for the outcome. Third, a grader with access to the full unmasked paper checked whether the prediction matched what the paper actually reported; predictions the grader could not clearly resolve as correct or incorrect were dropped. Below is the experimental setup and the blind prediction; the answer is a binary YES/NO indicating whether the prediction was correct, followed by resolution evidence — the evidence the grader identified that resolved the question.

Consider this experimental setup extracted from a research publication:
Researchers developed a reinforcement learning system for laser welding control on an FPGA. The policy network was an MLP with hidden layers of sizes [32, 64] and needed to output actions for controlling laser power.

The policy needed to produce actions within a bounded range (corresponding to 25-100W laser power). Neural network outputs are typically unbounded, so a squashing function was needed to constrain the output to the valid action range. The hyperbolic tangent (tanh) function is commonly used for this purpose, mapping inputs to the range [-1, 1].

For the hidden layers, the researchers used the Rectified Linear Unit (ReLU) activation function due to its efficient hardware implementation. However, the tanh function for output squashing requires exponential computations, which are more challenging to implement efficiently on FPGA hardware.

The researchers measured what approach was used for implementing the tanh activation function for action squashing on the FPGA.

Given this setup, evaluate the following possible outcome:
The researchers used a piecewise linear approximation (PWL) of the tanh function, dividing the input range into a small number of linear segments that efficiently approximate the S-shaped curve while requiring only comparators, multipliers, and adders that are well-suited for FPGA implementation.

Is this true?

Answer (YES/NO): NO